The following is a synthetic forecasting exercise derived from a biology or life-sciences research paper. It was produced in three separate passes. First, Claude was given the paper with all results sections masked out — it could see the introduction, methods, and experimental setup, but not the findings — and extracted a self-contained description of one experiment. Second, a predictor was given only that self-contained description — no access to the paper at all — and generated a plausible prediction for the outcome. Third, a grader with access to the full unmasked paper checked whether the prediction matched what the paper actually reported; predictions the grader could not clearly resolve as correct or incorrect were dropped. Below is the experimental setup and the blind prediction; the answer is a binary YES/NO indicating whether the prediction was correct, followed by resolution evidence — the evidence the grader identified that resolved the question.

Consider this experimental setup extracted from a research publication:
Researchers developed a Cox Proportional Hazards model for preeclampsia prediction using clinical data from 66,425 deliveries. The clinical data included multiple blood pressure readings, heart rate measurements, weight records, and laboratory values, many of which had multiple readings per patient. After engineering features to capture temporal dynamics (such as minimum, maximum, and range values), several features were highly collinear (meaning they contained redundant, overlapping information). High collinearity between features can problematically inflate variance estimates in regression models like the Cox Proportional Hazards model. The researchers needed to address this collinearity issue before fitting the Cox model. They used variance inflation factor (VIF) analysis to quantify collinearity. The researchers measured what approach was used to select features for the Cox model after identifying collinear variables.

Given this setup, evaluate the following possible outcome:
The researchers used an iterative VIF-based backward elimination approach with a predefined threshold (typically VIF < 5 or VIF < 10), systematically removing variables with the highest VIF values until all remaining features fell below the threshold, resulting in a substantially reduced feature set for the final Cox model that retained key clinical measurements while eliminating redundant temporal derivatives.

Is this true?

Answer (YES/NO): NO